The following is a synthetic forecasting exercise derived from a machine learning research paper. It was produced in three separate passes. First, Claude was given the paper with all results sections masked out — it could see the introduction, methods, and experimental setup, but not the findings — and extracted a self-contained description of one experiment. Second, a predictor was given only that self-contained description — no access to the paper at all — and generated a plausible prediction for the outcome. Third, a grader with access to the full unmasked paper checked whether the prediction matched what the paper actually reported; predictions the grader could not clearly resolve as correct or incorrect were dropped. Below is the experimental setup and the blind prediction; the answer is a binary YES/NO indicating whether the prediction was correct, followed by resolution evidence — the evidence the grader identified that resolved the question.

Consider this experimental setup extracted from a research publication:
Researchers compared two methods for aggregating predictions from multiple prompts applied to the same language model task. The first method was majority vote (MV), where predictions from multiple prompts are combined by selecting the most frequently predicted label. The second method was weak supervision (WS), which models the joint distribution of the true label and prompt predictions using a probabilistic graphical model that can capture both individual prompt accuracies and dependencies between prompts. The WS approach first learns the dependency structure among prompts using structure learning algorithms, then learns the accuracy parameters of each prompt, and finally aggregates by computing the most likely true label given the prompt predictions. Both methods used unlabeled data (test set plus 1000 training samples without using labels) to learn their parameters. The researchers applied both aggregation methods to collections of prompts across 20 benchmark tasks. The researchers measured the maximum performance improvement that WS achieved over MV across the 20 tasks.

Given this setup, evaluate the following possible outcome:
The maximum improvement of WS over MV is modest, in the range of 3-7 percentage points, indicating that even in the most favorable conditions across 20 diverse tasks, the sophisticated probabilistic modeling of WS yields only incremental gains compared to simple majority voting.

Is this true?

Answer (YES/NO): NO